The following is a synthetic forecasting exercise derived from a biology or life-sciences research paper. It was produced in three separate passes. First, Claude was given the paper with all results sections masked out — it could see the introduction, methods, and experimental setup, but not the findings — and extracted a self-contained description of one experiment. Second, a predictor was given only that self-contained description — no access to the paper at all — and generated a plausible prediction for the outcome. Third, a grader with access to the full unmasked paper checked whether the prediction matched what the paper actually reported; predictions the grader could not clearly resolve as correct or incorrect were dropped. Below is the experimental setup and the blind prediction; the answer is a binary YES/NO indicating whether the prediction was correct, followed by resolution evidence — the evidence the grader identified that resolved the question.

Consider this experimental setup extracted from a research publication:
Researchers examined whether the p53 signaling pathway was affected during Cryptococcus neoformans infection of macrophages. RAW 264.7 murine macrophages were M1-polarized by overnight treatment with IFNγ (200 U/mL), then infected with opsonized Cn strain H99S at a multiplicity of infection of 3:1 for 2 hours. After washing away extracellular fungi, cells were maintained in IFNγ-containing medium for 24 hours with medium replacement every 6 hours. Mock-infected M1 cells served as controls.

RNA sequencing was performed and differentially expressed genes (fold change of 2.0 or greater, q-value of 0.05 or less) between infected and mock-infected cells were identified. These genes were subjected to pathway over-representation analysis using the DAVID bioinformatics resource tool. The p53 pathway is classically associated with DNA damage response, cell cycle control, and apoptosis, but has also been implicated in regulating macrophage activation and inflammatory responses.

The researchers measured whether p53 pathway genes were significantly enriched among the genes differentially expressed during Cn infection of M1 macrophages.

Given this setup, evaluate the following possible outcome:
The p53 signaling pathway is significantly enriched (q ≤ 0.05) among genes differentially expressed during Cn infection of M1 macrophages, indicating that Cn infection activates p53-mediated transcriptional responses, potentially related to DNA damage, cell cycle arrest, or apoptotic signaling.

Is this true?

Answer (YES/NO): NO